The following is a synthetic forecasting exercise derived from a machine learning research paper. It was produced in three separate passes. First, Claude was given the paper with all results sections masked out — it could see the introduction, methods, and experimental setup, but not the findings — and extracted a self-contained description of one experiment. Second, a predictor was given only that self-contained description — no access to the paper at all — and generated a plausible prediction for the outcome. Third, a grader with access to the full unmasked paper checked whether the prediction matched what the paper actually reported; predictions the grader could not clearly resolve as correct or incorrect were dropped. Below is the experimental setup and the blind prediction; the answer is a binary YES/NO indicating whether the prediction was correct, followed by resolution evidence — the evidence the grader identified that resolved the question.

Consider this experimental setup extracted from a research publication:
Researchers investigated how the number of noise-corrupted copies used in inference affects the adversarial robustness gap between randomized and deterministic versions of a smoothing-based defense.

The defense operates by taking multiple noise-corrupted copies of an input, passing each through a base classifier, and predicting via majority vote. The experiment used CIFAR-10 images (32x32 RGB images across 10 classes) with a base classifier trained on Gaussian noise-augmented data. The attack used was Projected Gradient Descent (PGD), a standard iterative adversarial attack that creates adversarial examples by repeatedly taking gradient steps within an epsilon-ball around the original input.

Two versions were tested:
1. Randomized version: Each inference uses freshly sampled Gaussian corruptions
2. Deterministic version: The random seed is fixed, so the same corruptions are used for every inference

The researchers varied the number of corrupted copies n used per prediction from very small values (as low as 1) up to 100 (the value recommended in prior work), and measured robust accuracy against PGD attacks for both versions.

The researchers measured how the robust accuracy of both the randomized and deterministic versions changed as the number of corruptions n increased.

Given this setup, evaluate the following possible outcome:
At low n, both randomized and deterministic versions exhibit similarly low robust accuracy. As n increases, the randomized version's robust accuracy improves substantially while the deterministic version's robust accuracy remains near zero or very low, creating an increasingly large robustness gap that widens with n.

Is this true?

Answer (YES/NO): NO